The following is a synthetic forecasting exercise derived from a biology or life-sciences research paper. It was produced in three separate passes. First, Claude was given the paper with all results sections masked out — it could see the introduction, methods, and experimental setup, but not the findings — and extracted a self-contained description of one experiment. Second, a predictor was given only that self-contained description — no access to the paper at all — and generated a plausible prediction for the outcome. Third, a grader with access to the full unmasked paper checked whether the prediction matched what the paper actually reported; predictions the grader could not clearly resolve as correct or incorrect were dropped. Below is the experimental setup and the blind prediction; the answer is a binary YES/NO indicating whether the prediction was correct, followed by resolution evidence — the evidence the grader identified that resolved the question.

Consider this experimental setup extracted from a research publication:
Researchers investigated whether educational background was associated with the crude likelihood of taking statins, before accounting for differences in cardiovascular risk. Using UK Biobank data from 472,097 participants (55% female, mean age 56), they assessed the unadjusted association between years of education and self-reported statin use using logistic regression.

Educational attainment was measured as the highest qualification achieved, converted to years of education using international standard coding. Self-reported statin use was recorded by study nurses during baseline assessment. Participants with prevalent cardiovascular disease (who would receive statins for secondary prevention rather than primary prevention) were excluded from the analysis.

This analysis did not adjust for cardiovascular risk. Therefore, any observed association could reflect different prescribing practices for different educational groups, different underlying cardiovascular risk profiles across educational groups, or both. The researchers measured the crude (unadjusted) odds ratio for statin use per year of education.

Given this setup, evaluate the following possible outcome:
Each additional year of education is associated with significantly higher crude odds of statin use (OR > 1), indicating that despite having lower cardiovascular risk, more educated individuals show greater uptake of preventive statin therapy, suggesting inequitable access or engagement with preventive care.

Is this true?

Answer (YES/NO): NO